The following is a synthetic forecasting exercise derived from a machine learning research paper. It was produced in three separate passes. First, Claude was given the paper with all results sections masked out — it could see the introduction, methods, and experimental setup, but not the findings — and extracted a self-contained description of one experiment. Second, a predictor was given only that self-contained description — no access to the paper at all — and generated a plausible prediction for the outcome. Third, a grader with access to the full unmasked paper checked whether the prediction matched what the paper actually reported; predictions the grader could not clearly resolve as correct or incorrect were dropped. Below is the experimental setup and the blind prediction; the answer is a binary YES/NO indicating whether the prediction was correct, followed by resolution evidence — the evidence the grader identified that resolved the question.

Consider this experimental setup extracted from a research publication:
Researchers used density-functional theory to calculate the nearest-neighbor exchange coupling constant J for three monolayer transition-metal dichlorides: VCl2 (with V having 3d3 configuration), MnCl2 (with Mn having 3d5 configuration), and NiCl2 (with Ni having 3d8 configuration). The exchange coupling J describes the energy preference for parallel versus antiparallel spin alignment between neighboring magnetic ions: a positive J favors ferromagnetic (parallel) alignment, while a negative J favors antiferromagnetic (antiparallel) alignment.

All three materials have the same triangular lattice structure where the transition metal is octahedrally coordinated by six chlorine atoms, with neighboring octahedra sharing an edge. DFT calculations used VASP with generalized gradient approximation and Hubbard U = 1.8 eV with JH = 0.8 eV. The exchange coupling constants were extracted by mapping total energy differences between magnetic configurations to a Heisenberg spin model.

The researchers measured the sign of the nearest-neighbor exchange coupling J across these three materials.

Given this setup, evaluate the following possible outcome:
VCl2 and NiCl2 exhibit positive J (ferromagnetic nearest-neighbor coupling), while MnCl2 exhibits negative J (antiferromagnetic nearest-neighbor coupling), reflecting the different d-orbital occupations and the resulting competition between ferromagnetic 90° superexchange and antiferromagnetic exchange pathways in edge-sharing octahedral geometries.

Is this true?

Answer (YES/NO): NO